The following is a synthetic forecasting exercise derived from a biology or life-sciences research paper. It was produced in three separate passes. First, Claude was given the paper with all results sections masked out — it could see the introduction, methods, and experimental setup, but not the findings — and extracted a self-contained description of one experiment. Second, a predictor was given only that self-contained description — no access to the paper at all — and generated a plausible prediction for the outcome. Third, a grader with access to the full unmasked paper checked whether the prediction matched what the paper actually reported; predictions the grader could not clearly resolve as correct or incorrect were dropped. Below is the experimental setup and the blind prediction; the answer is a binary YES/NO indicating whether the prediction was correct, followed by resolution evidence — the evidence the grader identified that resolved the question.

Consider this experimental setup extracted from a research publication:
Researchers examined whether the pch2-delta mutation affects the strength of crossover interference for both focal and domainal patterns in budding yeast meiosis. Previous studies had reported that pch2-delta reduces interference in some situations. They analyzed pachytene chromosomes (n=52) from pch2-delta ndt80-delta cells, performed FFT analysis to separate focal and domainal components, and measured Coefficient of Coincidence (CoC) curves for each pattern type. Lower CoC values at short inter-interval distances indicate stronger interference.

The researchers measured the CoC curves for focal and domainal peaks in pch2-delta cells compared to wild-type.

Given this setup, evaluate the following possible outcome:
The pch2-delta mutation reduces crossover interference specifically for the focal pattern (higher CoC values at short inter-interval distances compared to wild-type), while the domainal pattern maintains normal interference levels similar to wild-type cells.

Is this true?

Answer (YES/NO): NO